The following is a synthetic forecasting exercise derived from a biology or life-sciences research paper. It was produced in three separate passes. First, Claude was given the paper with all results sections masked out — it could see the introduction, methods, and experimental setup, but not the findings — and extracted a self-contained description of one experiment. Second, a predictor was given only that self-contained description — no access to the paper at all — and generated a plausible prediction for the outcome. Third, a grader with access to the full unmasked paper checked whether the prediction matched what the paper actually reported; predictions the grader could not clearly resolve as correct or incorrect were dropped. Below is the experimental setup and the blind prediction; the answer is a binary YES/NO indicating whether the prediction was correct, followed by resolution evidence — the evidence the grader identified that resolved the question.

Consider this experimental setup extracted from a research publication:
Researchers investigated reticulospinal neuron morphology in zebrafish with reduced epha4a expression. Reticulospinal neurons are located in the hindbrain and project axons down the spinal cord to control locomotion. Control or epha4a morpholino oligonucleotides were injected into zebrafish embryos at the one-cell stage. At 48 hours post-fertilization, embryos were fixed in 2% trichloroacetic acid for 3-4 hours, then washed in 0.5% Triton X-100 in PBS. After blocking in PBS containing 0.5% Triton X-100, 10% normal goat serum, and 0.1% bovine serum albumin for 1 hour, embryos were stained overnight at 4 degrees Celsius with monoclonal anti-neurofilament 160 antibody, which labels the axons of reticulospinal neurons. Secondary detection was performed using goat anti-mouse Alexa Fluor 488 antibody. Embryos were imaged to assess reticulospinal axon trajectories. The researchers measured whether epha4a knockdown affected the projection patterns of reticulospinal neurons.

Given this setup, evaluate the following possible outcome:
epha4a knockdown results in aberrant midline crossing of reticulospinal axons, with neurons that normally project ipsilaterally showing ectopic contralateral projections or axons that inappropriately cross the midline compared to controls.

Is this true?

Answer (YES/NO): NO